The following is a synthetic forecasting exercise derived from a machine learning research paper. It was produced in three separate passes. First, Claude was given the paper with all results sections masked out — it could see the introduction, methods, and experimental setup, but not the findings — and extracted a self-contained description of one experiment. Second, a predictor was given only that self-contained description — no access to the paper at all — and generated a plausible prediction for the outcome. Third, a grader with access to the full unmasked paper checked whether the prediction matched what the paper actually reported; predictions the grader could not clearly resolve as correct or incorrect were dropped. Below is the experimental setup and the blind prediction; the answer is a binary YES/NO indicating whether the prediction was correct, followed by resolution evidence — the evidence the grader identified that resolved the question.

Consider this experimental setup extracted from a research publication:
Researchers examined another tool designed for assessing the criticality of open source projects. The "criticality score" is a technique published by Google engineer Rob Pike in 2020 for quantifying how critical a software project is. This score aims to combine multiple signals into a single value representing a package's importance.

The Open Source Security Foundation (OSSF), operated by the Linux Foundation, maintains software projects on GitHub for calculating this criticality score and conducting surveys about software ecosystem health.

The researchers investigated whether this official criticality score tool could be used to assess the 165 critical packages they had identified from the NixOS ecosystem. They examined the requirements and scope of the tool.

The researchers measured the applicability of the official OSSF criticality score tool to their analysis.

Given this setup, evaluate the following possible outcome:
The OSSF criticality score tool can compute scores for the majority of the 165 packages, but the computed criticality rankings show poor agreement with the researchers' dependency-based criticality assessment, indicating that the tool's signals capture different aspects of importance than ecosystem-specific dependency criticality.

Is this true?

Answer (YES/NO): NO